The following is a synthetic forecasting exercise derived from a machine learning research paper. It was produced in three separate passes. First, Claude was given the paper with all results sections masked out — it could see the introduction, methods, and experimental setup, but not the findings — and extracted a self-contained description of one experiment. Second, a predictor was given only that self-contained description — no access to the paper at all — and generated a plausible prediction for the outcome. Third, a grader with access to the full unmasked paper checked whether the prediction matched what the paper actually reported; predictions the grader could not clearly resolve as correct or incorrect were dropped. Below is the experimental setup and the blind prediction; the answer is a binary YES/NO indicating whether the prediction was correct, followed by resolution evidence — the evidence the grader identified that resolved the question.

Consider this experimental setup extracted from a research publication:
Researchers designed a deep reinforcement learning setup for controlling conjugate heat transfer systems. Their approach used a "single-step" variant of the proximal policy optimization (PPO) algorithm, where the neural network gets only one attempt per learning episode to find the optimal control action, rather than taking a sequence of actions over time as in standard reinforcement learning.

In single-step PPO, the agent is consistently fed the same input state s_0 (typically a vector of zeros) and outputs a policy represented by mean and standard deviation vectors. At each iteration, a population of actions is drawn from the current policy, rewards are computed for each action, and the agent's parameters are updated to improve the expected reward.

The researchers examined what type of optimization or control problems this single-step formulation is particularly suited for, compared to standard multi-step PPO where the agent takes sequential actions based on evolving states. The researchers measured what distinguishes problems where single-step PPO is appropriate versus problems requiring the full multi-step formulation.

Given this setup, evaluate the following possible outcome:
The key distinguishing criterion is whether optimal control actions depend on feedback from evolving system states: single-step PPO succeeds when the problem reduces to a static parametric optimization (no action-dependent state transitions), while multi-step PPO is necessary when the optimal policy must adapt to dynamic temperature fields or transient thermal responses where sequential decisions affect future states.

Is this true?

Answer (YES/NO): YES